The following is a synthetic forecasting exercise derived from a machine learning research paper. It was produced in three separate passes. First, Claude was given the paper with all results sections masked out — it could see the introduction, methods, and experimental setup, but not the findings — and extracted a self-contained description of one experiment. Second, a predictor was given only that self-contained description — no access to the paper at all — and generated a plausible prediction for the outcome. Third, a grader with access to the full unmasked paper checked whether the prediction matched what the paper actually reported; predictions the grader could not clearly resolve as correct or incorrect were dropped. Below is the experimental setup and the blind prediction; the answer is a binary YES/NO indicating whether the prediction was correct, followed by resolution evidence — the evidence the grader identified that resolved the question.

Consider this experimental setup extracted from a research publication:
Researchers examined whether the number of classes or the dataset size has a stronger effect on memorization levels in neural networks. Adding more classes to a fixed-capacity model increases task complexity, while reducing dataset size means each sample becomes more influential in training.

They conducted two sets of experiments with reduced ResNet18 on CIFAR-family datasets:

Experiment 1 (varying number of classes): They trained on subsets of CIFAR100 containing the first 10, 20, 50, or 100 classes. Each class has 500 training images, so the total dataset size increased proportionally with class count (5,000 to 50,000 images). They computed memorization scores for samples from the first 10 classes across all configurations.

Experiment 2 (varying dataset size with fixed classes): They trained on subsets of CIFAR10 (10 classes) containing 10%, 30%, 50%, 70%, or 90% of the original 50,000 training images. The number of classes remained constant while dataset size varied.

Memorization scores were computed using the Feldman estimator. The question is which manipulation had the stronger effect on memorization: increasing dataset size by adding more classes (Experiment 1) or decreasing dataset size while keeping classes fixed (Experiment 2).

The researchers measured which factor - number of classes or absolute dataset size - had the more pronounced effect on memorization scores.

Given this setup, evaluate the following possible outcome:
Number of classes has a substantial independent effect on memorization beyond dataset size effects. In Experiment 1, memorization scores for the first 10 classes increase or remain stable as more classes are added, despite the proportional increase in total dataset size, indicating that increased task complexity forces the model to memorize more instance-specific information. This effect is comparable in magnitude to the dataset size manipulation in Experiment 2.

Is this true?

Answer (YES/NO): NO